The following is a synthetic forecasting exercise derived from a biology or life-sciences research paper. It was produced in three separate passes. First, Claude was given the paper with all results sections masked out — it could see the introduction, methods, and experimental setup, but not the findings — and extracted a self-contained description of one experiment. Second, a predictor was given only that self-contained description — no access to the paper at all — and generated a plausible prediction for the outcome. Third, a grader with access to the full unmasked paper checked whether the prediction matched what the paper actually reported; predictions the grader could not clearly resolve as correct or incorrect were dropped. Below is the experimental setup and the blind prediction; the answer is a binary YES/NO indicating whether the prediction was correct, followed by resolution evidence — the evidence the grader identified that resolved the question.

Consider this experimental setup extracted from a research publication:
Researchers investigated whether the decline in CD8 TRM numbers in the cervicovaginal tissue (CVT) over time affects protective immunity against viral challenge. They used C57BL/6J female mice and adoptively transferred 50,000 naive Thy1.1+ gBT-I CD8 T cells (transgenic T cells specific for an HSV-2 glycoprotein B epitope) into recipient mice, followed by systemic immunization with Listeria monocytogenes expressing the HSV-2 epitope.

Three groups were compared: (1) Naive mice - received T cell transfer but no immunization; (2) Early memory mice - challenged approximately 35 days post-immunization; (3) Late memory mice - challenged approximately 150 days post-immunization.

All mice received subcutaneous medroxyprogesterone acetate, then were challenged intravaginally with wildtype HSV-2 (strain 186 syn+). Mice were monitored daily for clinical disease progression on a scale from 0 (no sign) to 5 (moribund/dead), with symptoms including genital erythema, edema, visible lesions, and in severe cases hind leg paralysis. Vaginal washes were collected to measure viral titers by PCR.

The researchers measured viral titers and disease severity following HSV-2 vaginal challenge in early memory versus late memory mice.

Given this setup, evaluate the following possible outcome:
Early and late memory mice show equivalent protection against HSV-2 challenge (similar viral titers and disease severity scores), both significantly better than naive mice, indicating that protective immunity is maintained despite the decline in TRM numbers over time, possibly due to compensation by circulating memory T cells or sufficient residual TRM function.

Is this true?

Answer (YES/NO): NO